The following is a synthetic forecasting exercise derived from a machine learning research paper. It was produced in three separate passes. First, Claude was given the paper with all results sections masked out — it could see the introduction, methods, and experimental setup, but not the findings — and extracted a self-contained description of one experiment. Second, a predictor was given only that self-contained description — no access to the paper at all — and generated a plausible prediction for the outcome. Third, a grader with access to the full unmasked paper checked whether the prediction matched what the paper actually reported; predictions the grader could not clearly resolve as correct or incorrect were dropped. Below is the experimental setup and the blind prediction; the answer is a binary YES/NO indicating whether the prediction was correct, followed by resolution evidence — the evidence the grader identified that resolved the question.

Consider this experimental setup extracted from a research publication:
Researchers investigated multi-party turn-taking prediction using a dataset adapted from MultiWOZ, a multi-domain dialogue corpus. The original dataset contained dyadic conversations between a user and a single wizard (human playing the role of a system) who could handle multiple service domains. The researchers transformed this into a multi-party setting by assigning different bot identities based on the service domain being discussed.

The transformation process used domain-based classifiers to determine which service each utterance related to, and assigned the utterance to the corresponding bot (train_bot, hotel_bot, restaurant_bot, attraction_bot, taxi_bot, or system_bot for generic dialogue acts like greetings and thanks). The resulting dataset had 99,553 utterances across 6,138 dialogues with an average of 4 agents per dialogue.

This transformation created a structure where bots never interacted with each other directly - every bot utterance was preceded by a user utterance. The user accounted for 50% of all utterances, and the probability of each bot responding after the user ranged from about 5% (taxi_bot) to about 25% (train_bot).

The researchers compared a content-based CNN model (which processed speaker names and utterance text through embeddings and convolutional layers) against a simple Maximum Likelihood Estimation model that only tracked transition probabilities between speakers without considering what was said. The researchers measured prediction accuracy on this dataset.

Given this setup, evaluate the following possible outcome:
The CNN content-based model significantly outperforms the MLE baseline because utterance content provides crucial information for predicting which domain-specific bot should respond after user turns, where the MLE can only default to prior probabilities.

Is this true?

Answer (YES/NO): YES